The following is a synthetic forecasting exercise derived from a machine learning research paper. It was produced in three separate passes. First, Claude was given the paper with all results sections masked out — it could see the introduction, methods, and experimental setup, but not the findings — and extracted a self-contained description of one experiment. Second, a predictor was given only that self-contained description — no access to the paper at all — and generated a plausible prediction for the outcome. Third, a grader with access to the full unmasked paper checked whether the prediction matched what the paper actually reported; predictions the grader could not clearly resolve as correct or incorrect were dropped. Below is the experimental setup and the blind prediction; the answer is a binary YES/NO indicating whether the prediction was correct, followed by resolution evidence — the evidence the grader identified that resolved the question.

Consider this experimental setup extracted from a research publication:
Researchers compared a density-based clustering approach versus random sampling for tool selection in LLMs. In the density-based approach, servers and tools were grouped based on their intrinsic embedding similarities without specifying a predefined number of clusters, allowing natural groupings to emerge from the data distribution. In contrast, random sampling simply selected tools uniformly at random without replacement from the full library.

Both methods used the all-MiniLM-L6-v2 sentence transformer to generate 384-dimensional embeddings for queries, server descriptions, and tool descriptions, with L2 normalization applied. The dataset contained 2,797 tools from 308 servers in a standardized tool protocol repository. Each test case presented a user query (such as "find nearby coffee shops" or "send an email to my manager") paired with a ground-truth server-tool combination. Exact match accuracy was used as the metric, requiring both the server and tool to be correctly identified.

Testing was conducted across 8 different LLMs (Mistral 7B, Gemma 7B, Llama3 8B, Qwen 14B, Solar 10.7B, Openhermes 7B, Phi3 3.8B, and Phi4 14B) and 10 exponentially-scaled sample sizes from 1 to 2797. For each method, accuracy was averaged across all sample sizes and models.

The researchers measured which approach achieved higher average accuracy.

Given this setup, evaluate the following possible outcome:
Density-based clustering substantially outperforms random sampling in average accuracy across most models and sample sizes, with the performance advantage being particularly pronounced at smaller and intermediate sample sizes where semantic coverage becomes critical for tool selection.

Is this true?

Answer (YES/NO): NO